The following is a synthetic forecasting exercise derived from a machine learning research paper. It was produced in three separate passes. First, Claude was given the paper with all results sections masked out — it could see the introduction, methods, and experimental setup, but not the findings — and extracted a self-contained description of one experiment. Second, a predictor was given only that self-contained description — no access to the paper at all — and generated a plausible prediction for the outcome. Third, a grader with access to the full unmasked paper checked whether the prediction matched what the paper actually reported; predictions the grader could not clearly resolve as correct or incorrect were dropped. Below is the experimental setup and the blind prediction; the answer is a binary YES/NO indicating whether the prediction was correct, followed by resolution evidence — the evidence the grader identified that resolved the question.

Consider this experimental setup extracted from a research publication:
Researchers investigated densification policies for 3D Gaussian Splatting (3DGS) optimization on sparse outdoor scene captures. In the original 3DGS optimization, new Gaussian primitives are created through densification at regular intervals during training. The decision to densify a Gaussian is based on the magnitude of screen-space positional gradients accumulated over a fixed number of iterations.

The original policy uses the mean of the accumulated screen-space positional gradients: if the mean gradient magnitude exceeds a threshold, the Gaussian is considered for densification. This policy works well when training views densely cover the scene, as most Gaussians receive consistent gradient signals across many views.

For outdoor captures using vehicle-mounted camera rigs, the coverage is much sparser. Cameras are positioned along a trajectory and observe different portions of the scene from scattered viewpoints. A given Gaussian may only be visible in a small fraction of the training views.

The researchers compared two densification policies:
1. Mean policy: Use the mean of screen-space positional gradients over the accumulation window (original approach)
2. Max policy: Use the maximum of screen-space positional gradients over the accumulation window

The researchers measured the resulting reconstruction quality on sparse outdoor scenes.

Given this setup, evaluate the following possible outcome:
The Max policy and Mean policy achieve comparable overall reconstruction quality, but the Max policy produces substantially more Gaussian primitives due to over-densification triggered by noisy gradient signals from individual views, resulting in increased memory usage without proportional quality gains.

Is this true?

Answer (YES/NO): NO